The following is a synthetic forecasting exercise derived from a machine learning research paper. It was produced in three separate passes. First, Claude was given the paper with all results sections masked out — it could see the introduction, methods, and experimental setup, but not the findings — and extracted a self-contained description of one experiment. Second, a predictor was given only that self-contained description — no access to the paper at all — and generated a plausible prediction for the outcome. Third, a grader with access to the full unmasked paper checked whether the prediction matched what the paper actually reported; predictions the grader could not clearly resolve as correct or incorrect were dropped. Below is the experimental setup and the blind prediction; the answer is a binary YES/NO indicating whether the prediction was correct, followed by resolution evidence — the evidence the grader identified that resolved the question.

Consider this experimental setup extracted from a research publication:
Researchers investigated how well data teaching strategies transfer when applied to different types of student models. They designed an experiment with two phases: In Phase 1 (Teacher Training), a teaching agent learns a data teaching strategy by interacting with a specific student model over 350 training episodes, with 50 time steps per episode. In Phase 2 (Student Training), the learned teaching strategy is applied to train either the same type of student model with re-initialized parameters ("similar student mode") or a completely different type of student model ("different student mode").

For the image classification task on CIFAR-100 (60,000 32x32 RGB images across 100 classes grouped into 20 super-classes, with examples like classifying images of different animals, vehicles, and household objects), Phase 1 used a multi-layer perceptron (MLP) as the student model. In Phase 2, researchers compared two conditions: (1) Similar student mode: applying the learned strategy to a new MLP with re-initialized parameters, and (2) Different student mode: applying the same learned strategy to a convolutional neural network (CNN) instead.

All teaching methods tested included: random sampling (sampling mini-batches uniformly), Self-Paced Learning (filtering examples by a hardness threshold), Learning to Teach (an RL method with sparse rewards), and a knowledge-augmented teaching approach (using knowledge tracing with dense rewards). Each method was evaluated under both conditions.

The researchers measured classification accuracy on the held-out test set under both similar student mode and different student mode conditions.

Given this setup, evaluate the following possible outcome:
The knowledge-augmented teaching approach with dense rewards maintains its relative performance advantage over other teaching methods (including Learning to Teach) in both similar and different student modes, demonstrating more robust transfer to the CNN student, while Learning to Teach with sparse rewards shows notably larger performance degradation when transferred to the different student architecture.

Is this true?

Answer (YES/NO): NO